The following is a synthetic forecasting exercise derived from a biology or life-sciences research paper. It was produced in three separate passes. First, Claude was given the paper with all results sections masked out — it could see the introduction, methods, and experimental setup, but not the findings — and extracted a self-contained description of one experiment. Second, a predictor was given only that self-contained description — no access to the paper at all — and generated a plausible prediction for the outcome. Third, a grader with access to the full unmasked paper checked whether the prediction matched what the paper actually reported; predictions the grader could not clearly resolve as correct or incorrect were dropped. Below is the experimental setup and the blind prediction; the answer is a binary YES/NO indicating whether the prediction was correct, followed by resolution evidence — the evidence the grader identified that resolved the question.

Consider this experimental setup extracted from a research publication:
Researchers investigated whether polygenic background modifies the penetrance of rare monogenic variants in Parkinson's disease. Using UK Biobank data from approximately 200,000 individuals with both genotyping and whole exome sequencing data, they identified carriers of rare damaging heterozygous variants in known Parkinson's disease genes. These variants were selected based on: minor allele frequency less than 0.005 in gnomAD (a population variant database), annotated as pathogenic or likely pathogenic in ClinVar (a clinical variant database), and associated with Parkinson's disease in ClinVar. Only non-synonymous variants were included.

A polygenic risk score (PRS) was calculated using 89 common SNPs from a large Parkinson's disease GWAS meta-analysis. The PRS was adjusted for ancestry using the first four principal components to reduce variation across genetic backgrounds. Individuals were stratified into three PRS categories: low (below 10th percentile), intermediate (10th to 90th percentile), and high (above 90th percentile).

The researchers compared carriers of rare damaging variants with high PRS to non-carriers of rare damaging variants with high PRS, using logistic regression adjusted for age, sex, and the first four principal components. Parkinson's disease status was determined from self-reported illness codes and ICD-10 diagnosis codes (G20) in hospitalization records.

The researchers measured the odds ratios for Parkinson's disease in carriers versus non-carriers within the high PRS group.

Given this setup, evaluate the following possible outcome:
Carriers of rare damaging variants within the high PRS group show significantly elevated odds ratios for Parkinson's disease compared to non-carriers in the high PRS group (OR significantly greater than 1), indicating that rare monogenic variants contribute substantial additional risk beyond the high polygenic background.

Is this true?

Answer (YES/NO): YES